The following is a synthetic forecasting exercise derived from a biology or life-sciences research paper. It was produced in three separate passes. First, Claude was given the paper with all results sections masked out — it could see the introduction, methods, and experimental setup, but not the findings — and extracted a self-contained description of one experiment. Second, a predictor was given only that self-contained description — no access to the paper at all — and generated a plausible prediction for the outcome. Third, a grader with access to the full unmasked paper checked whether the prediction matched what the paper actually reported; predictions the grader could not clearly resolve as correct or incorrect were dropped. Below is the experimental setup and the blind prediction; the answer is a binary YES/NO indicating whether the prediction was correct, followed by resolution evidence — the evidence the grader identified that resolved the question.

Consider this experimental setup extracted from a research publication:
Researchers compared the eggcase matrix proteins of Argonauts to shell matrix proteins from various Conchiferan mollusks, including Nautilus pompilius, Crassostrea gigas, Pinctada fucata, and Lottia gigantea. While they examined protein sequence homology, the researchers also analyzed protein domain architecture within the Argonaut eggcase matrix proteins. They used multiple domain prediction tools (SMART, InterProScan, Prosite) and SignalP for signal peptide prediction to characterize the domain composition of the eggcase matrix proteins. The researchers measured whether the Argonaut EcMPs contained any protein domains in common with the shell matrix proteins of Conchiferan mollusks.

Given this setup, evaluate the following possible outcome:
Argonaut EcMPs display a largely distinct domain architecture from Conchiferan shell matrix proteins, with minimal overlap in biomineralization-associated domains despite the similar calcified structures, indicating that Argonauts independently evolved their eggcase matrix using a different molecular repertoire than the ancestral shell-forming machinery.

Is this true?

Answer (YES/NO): YES